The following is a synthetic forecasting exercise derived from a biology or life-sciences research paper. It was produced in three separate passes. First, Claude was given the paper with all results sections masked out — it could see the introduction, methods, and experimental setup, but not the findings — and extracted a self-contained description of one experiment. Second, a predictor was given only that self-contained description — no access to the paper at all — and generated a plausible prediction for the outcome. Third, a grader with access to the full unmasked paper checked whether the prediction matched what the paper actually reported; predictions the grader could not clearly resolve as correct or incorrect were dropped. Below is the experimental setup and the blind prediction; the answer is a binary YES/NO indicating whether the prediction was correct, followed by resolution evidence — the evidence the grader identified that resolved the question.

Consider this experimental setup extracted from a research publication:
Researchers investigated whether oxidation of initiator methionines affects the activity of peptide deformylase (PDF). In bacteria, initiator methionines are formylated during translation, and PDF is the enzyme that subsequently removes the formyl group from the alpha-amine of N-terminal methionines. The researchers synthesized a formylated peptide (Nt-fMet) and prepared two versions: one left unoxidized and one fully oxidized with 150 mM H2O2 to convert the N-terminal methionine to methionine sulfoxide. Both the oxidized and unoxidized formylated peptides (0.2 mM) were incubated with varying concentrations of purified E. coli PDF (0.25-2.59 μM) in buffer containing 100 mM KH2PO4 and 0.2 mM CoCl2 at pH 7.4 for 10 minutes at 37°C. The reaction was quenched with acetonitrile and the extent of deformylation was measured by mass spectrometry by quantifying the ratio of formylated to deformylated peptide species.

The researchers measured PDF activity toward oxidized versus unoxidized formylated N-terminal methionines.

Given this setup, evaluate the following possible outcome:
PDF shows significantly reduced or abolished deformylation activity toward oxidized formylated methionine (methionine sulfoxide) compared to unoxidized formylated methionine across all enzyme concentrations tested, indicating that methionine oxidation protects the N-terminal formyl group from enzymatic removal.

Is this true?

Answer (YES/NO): YES